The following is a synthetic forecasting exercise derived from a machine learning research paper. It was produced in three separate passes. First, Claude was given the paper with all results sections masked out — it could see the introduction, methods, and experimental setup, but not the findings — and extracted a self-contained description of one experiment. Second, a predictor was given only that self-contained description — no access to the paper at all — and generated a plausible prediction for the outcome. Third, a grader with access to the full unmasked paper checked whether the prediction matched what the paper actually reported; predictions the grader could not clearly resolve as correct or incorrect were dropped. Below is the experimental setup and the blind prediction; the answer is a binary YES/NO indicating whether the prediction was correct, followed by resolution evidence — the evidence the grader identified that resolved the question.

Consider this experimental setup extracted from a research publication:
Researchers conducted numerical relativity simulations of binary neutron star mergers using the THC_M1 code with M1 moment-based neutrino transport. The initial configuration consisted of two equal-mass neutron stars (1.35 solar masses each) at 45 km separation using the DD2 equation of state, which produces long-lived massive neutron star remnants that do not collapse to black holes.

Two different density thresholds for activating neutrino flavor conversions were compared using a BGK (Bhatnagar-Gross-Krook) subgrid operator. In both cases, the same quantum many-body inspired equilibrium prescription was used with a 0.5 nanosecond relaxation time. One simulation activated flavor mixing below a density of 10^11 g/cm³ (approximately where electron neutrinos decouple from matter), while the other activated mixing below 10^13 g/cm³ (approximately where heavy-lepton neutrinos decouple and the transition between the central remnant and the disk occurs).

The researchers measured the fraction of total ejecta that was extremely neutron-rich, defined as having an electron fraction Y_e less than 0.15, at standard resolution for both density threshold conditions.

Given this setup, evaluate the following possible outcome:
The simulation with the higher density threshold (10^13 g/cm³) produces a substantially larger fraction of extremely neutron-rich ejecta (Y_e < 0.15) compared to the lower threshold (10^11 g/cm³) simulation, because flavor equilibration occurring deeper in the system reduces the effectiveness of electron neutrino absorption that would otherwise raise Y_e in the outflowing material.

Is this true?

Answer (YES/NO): NO